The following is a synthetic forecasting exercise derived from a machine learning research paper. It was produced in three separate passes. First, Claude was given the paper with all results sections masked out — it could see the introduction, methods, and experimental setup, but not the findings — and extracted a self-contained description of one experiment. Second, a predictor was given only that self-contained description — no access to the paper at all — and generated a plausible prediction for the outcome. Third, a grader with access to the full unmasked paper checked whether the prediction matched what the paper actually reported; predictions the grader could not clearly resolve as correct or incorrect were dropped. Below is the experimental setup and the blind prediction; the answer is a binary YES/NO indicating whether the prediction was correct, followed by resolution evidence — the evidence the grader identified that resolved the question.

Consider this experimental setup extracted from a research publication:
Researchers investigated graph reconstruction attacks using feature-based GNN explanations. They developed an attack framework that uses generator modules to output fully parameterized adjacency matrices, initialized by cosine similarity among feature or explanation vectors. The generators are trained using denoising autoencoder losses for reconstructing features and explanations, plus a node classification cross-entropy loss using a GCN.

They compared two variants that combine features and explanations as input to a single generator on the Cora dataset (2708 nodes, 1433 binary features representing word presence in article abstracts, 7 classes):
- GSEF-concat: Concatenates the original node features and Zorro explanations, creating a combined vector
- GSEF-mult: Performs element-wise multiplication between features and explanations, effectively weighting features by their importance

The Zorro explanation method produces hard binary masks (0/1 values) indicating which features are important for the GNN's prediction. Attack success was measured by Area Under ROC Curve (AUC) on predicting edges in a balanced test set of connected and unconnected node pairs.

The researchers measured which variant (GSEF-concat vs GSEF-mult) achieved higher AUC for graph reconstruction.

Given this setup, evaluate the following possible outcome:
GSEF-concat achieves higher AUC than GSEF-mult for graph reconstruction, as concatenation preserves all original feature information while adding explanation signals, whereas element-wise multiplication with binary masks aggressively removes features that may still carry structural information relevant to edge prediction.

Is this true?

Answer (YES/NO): YES